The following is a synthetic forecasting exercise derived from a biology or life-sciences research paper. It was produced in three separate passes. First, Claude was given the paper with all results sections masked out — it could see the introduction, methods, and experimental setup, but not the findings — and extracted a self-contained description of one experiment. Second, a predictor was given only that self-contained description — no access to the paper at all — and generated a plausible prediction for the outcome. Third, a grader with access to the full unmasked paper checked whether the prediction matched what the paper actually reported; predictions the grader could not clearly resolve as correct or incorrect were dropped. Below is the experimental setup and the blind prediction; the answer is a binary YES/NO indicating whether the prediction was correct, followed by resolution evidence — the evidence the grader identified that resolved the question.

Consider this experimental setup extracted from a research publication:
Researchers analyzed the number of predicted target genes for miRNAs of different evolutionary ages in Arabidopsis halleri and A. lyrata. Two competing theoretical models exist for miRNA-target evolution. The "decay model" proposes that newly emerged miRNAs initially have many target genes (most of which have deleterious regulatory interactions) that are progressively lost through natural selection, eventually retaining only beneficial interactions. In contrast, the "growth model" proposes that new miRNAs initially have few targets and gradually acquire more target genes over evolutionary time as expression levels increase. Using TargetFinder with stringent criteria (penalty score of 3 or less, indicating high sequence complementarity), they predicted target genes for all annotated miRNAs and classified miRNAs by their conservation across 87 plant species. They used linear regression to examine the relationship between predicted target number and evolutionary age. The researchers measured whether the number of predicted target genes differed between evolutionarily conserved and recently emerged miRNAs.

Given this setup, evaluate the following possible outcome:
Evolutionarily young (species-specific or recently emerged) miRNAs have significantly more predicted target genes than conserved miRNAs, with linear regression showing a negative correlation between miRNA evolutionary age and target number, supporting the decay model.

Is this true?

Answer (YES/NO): NO